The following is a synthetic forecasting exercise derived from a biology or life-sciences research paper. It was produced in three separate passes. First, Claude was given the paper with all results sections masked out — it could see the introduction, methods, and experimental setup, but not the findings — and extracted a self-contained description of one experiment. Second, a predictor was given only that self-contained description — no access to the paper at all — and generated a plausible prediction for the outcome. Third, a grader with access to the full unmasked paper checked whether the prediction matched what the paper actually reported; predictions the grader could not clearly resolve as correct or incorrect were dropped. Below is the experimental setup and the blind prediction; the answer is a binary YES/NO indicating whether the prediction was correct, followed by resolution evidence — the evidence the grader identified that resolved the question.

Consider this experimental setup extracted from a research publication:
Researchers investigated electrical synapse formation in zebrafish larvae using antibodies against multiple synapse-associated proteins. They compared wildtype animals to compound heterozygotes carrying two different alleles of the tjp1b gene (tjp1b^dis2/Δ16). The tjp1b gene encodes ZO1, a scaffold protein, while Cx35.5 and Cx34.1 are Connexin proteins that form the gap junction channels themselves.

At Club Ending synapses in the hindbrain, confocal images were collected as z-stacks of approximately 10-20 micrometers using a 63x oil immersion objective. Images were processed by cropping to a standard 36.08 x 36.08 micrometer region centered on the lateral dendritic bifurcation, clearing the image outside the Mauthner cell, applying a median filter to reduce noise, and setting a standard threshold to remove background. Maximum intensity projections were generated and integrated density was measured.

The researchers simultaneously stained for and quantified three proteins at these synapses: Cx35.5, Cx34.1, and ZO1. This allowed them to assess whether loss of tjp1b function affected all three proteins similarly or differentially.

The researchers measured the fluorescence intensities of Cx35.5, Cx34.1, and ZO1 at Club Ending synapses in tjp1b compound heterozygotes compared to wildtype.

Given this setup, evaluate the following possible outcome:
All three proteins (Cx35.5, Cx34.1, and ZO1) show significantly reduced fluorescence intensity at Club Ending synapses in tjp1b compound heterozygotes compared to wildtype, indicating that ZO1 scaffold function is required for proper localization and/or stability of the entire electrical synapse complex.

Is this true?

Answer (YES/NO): YES